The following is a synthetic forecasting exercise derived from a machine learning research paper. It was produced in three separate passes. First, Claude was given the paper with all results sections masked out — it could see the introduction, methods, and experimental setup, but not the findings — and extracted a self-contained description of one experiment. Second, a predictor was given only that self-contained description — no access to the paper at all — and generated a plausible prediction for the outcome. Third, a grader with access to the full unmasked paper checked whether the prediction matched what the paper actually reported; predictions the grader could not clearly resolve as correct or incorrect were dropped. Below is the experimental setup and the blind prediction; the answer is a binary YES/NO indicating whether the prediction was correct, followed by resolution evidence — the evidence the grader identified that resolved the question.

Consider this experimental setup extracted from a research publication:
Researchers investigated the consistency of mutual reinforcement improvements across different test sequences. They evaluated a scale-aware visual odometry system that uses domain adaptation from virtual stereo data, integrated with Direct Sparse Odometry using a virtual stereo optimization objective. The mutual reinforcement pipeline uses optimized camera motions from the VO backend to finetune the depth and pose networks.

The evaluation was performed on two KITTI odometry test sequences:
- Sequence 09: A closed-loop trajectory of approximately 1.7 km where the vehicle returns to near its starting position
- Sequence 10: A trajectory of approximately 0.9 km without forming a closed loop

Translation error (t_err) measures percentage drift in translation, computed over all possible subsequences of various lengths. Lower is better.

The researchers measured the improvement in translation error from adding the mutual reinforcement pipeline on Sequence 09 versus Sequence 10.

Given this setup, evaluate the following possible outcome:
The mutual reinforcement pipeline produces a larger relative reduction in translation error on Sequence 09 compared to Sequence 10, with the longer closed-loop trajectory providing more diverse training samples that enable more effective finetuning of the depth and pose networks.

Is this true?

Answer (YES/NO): NO